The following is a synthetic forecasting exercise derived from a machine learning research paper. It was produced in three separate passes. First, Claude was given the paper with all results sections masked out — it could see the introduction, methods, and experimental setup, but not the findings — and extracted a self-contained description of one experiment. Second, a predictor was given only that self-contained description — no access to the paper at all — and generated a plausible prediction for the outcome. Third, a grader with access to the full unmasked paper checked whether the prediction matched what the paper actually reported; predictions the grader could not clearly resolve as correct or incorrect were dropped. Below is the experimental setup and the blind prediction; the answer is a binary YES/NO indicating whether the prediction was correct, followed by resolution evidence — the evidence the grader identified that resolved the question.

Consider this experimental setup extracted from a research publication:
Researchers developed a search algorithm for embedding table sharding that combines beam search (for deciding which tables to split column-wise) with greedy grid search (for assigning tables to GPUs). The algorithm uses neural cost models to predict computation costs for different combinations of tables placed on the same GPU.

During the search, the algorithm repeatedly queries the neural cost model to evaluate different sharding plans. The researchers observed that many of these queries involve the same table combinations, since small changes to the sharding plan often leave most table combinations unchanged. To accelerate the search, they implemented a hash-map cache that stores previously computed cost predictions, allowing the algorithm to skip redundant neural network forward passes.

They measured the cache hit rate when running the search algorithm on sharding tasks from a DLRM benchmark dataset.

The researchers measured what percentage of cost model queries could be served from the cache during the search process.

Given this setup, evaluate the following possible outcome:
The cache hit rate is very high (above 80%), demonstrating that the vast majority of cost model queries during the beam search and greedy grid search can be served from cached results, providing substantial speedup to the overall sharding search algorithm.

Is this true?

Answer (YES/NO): YES